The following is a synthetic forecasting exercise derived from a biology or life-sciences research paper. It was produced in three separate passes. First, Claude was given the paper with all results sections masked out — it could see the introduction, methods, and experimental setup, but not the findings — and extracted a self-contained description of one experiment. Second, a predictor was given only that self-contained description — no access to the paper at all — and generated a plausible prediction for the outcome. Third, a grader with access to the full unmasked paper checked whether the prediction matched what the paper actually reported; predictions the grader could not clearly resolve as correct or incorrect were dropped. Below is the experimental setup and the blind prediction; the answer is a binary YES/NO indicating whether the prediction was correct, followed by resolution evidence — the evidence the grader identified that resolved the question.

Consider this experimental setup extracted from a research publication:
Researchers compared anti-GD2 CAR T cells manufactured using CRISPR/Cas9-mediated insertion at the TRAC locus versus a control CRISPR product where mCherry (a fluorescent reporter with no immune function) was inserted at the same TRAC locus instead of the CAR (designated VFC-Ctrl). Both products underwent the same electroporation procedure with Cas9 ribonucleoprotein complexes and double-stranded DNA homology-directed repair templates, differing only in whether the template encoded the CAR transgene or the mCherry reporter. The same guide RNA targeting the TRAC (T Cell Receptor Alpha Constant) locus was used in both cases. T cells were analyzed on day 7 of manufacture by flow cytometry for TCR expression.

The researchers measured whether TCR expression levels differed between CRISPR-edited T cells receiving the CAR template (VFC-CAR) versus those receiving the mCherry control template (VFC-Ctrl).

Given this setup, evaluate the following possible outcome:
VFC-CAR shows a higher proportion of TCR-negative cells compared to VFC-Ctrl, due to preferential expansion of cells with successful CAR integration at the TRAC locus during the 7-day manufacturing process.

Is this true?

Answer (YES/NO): NO